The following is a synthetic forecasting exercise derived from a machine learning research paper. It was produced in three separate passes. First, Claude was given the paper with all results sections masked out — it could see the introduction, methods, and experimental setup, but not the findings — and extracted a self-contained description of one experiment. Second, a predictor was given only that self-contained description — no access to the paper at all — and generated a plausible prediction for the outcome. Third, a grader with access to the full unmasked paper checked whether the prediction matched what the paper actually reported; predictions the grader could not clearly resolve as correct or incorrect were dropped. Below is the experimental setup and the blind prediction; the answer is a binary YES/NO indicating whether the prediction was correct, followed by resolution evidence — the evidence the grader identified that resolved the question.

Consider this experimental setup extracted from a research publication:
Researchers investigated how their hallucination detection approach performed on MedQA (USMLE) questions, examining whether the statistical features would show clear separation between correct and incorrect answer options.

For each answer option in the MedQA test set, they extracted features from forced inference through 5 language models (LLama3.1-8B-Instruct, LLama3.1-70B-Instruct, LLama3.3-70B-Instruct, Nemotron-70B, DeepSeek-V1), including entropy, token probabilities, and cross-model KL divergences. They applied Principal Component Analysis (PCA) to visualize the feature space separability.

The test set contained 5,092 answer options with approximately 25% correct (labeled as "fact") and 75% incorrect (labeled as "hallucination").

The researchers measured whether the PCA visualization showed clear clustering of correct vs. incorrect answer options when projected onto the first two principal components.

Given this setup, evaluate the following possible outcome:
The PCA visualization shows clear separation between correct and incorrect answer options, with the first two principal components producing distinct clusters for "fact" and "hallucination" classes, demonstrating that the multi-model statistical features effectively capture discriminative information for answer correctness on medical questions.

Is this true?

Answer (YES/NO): YES